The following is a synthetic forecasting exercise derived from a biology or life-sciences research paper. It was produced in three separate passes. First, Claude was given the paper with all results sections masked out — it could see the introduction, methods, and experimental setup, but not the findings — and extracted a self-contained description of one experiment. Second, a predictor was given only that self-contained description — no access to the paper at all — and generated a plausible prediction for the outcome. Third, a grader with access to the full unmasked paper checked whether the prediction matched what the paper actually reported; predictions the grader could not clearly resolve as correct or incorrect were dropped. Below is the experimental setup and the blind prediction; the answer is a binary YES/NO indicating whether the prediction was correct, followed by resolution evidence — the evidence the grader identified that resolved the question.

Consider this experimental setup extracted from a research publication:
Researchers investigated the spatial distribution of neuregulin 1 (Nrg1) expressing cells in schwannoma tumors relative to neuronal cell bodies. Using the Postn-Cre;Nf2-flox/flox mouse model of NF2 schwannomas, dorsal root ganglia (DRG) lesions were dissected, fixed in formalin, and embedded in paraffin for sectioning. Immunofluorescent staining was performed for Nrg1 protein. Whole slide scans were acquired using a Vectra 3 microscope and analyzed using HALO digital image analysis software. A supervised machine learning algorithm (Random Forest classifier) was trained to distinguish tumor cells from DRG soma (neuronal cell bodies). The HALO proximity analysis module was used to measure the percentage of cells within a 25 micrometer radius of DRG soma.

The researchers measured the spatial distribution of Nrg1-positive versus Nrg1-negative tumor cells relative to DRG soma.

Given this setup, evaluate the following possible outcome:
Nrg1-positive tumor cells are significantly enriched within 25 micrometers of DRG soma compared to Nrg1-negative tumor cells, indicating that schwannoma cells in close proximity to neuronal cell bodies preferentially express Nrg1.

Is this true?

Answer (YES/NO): YES